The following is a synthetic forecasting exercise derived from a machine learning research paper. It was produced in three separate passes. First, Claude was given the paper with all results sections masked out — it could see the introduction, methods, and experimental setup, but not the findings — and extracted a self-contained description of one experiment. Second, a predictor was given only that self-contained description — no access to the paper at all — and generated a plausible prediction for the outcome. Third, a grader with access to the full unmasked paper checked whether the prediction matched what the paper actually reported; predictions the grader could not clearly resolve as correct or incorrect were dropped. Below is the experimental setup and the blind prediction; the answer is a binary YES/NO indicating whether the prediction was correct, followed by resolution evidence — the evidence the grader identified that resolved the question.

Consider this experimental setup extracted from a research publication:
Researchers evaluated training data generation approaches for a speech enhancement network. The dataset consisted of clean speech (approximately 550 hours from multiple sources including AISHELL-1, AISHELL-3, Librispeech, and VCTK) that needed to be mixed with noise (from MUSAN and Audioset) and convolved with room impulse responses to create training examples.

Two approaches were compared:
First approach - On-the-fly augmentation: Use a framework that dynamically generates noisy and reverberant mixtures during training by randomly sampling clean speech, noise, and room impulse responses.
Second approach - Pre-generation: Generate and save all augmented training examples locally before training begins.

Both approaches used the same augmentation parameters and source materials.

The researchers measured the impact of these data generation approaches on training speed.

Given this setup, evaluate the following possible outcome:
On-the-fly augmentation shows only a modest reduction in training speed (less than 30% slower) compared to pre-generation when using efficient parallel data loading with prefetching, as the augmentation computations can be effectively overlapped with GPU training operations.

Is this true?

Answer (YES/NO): NO